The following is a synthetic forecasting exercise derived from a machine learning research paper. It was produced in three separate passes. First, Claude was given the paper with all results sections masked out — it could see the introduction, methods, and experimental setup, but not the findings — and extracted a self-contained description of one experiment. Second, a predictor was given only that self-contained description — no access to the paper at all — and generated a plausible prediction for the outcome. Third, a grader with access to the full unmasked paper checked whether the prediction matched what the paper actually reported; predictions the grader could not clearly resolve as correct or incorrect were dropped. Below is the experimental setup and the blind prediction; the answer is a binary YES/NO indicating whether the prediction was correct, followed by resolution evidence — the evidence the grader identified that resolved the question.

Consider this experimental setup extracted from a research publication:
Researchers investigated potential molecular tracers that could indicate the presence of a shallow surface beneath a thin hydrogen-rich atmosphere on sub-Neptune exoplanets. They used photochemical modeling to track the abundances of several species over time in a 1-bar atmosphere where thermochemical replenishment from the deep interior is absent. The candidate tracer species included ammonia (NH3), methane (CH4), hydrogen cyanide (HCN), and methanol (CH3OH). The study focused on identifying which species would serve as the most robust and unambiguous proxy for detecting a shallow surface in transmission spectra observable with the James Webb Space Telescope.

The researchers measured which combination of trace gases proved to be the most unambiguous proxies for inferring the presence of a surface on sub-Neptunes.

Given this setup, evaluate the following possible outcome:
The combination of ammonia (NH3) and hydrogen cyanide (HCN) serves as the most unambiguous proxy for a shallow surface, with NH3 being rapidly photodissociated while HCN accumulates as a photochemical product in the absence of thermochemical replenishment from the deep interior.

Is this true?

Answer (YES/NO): NO